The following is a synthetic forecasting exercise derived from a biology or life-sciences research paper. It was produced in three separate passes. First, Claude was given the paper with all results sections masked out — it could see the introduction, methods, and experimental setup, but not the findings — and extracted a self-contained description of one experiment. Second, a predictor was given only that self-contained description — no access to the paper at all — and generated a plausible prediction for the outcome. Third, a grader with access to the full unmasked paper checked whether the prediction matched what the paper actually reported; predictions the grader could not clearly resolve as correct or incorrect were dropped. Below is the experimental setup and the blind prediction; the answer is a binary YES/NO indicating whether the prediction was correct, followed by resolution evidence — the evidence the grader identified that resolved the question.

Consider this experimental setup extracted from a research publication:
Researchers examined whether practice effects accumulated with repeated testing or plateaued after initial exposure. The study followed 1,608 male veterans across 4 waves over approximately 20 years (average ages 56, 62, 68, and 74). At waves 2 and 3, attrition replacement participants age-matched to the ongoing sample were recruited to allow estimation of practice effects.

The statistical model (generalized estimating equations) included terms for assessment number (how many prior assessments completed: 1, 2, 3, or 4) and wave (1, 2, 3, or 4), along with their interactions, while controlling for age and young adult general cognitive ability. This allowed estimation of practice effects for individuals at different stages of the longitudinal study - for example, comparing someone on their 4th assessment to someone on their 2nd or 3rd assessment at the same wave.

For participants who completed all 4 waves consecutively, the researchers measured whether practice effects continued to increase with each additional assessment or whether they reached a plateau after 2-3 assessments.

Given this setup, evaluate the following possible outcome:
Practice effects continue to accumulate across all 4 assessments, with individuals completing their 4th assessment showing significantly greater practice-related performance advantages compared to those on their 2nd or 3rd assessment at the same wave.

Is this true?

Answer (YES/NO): NO